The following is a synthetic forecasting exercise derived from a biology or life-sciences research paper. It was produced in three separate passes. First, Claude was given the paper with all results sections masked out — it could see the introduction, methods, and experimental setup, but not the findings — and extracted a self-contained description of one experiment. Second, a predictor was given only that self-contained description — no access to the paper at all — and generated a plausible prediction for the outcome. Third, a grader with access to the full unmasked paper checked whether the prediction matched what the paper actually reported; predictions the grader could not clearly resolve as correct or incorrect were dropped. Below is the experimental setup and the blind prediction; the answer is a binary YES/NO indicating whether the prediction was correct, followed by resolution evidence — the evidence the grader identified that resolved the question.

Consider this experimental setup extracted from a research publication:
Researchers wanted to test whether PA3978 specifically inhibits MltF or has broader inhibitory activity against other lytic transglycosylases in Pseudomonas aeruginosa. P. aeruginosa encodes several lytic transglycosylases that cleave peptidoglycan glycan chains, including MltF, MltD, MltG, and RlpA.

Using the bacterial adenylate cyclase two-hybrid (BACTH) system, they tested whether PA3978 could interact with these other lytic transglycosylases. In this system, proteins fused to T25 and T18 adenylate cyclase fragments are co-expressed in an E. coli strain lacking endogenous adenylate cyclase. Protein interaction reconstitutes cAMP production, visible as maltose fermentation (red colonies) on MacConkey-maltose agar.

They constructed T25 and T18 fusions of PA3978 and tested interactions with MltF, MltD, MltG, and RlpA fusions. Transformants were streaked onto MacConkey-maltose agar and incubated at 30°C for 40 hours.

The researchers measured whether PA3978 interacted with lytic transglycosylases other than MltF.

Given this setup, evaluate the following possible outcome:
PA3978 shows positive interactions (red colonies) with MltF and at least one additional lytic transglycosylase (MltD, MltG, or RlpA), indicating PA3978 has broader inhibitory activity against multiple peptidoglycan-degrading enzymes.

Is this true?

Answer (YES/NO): NO